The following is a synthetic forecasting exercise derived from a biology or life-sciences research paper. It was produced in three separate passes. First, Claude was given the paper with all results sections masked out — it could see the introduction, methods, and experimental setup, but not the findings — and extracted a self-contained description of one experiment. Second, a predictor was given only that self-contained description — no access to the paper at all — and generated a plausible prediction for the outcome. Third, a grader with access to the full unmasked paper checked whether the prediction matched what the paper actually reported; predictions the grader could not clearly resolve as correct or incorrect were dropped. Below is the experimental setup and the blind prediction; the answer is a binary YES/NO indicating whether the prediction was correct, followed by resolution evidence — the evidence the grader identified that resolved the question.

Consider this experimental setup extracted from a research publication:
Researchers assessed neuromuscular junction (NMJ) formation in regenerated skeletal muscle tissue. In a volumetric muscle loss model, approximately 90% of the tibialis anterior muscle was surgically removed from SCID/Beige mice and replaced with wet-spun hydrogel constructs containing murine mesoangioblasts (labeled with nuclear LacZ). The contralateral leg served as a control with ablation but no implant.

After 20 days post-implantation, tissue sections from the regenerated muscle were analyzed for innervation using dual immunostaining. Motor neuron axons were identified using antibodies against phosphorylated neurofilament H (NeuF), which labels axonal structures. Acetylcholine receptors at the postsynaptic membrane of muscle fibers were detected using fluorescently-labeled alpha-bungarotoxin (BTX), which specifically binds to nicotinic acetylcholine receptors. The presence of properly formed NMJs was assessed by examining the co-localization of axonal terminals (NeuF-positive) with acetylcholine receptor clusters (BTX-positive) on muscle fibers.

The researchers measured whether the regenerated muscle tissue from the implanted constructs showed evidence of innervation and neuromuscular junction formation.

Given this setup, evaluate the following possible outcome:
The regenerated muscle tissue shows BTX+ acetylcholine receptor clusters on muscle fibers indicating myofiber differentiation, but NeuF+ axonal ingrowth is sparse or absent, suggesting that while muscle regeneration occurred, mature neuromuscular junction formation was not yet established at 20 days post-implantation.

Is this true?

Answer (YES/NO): NO